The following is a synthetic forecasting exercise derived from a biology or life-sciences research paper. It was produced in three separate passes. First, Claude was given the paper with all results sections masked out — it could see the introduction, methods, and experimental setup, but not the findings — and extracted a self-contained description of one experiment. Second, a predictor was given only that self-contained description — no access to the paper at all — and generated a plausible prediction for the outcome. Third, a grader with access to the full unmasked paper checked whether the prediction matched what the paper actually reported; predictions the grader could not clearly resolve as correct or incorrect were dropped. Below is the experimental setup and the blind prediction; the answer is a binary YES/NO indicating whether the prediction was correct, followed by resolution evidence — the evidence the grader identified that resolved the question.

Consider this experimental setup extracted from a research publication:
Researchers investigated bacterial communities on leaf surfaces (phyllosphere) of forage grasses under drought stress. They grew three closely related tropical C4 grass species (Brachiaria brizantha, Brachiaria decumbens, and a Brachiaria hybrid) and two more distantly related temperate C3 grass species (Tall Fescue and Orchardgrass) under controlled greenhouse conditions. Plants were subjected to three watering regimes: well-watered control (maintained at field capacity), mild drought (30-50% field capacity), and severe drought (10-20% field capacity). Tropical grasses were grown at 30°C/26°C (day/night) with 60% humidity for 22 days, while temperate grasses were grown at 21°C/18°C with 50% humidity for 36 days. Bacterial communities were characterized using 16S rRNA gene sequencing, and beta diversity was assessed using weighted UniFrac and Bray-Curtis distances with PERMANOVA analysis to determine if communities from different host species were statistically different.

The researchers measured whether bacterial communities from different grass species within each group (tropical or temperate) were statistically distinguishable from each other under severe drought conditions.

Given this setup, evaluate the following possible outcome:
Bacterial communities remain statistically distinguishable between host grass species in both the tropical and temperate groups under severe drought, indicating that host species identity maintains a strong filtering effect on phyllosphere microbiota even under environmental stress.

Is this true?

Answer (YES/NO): NO